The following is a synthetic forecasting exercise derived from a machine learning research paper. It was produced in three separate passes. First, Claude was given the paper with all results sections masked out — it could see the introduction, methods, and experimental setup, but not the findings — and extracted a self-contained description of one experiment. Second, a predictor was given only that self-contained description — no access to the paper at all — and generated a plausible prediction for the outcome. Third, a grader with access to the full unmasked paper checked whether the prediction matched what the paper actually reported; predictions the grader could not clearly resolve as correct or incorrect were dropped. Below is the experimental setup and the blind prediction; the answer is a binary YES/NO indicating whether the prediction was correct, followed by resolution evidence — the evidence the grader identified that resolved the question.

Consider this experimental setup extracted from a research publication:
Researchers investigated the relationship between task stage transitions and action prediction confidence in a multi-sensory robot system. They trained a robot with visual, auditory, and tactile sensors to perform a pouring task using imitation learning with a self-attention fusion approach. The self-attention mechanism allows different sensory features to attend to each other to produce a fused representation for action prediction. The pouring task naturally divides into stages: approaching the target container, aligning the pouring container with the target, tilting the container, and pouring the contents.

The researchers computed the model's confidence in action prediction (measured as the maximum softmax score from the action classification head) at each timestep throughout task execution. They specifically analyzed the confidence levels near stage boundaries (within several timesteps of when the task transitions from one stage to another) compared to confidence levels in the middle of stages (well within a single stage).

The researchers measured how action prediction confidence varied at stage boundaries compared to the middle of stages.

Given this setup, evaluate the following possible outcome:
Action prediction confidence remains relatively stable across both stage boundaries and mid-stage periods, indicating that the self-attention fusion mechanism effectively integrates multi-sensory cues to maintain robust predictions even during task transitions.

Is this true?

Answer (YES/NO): NO